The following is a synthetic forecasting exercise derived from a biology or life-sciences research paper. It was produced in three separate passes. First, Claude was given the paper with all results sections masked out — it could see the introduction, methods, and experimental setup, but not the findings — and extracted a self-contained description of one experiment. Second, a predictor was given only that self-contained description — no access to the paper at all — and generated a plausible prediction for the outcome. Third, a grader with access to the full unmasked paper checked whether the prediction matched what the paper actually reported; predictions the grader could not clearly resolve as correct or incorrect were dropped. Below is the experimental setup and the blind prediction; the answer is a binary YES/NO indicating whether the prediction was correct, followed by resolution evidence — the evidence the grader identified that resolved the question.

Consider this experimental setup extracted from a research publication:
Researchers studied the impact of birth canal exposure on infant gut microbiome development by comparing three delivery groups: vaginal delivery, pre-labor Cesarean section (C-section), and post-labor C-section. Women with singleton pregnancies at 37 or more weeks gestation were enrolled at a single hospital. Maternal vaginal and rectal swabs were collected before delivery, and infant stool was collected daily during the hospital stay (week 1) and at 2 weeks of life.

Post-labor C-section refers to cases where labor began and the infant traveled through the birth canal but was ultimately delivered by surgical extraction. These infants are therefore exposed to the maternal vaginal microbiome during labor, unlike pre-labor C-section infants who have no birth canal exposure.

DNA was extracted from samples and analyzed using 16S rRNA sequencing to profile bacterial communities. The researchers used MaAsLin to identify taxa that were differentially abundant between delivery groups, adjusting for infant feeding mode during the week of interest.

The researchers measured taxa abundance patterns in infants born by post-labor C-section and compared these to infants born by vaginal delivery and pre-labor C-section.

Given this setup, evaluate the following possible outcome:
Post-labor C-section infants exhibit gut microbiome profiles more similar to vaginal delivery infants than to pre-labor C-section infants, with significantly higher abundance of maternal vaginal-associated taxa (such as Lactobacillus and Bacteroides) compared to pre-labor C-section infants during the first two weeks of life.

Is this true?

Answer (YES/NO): NO